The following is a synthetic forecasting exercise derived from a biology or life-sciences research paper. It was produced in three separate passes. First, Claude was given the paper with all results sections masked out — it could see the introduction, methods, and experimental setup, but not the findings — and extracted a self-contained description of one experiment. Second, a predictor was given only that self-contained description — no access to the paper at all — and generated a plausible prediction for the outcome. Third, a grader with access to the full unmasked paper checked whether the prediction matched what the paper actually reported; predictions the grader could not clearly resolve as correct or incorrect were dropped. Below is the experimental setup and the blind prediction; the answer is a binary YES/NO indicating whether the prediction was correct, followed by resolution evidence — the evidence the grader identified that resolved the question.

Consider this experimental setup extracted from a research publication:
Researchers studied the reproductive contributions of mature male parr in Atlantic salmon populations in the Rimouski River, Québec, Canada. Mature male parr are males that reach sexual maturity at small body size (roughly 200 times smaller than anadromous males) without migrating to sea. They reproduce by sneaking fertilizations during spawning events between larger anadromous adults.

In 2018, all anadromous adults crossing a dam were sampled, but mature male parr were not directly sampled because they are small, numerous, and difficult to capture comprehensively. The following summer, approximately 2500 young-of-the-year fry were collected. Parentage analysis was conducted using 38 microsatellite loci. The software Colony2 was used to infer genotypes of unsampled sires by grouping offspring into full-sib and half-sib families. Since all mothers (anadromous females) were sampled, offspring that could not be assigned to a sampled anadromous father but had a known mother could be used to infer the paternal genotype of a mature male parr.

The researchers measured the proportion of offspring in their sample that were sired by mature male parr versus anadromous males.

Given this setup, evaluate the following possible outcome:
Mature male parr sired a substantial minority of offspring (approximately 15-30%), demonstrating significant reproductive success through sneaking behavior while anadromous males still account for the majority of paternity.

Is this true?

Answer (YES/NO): YES